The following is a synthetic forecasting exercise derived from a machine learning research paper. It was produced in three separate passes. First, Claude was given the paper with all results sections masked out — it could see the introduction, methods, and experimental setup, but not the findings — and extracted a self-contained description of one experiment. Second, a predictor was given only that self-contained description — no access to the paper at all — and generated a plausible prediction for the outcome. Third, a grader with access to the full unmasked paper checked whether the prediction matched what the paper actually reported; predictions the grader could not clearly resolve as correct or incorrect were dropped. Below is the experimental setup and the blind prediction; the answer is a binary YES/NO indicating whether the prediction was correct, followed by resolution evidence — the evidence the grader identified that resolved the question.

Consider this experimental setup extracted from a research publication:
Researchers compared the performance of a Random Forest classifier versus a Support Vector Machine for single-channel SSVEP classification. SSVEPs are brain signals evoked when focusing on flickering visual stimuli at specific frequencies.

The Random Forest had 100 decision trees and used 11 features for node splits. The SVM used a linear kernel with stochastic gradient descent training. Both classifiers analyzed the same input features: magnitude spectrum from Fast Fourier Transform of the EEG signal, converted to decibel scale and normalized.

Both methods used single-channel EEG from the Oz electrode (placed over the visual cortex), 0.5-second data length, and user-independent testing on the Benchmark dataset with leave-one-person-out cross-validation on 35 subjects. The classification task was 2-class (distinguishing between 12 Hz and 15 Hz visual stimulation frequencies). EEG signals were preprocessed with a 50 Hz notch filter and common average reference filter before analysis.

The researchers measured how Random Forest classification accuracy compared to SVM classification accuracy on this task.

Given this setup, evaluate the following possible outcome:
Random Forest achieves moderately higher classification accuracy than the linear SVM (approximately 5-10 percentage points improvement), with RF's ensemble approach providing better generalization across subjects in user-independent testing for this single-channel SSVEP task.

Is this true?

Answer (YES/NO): NO